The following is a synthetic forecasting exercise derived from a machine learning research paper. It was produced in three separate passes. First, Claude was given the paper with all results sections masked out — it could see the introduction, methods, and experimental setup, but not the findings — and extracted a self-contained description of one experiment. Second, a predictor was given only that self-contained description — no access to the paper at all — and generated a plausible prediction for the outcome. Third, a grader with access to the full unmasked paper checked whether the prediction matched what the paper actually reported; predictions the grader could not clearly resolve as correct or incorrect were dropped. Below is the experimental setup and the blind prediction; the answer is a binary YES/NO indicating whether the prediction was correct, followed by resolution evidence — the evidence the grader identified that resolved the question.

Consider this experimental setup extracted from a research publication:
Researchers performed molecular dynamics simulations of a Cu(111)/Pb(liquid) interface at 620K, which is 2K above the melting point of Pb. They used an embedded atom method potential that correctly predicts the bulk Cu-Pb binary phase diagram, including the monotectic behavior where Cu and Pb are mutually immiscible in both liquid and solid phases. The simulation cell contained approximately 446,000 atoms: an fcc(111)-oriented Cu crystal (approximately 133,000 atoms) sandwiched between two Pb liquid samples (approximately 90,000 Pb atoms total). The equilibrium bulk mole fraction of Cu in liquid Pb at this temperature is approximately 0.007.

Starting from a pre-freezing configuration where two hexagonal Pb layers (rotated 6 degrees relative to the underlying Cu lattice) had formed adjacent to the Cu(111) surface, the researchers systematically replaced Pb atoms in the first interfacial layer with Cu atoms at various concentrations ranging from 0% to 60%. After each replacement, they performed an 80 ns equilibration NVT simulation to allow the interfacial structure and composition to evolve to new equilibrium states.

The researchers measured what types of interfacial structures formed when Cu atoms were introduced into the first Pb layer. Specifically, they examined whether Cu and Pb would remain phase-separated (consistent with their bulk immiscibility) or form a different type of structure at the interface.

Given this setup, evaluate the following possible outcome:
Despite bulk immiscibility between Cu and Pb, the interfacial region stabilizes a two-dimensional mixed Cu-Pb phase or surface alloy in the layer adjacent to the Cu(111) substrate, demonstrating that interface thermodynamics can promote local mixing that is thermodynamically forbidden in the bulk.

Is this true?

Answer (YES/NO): YES